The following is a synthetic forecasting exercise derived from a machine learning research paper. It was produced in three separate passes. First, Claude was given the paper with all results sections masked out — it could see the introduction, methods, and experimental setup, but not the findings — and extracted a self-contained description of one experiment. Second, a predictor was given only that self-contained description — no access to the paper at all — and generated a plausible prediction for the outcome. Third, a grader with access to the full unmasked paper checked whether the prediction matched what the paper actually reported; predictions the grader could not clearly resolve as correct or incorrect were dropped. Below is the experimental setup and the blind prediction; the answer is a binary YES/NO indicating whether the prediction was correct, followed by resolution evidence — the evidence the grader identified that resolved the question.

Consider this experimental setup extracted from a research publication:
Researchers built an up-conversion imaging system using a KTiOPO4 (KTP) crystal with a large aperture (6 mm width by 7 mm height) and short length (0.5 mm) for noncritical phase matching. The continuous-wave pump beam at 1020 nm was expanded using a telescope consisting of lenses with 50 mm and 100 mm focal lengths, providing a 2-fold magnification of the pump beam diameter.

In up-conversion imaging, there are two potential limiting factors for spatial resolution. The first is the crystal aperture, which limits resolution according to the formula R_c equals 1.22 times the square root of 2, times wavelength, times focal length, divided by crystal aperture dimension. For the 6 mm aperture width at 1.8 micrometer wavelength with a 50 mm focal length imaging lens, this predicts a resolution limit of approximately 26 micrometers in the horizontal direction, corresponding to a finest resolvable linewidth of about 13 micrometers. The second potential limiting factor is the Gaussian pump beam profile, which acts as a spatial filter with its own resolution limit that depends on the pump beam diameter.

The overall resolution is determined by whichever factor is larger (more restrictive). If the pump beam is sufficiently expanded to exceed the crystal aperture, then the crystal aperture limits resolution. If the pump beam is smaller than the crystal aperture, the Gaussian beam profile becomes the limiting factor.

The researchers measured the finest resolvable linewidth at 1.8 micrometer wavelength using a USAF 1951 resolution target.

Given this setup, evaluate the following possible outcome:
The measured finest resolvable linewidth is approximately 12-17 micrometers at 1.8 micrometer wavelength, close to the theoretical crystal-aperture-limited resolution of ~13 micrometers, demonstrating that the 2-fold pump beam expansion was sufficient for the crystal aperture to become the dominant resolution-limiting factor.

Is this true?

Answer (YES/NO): YES